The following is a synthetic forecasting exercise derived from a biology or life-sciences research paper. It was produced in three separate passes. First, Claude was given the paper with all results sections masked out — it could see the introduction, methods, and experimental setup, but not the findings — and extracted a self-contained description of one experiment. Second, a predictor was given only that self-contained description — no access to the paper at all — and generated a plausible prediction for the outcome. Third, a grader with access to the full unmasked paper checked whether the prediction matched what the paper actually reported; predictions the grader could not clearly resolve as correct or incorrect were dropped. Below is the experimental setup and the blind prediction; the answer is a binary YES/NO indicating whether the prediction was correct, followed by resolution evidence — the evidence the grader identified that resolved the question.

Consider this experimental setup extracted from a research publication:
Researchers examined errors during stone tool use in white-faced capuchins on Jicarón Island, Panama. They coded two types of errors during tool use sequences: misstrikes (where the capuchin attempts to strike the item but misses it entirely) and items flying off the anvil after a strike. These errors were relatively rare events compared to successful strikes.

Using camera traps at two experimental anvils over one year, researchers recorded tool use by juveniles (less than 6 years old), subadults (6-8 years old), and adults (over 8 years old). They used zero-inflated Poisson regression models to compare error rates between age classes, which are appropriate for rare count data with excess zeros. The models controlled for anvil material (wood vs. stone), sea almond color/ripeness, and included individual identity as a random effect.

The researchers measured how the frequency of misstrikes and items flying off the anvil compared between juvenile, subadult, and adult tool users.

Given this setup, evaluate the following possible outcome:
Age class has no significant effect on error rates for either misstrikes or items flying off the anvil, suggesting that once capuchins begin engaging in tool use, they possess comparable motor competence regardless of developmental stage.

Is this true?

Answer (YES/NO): NO